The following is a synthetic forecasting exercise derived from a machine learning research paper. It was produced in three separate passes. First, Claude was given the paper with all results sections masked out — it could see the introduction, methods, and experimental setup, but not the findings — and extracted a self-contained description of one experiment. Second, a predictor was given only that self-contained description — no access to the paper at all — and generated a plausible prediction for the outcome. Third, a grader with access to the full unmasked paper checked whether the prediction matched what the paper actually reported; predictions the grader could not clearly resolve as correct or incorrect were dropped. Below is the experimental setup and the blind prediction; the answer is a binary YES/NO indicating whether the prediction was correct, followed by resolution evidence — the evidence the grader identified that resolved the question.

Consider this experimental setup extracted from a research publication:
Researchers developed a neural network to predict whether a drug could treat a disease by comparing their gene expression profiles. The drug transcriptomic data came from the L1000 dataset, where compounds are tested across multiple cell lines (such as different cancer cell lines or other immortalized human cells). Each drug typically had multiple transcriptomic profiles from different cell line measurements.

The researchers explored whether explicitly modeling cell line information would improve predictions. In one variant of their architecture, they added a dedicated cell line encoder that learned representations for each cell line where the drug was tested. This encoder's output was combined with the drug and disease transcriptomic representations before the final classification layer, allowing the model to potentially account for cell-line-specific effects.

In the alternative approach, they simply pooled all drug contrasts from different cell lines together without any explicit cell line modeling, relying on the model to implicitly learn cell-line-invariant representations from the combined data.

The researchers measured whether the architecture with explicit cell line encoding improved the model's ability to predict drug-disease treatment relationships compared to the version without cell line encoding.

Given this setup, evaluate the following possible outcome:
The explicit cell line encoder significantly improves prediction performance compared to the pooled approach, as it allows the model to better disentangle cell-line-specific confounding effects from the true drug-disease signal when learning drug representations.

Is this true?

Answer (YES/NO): NO